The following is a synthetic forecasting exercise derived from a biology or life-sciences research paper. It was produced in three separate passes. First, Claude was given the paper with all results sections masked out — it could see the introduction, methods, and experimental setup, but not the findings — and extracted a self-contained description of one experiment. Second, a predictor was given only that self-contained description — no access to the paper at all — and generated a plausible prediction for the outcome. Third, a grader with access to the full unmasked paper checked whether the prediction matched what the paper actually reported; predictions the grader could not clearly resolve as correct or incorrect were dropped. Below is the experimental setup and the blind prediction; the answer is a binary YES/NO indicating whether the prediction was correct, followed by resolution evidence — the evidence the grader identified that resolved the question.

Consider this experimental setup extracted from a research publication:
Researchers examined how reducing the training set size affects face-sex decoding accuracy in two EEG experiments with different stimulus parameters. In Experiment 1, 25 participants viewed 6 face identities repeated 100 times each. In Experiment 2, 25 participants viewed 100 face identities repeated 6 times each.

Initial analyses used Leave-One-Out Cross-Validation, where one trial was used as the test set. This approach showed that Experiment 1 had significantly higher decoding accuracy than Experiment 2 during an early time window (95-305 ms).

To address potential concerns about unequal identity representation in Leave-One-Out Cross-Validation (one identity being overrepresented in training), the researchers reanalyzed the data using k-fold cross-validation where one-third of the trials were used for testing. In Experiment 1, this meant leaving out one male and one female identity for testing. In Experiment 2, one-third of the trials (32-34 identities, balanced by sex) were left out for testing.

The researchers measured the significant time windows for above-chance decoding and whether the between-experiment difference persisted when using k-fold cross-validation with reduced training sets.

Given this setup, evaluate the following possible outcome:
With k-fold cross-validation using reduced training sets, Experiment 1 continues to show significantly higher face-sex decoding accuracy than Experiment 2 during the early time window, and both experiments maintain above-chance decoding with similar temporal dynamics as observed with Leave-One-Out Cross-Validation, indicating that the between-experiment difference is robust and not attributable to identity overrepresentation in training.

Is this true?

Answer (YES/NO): NO